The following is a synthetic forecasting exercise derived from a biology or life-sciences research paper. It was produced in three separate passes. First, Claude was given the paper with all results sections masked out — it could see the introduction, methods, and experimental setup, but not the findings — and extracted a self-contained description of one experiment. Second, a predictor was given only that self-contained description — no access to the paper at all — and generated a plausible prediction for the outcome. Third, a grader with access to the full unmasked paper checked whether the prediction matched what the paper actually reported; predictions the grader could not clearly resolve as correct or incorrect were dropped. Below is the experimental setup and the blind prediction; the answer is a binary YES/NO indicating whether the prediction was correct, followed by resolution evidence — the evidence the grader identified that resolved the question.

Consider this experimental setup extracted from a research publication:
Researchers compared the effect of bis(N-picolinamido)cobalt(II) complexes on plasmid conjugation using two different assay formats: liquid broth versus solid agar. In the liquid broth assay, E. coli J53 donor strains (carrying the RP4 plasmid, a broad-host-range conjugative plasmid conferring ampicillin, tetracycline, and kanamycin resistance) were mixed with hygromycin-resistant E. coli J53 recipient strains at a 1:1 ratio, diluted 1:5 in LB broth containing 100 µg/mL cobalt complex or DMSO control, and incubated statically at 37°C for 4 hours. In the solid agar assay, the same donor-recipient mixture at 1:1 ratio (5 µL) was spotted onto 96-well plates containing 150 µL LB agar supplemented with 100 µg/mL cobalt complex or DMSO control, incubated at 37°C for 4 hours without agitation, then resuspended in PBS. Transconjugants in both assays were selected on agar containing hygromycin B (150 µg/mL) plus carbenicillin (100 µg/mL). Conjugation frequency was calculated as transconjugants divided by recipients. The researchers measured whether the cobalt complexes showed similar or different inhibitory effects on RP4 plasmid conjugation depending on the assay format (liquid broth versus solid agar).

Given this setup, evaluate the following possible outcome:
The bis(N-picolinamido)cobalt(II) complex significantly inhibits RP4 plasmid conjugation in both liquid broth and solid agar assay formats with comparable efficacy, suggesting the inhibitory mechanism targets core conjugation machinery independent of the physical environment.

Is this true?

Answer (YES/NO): NO